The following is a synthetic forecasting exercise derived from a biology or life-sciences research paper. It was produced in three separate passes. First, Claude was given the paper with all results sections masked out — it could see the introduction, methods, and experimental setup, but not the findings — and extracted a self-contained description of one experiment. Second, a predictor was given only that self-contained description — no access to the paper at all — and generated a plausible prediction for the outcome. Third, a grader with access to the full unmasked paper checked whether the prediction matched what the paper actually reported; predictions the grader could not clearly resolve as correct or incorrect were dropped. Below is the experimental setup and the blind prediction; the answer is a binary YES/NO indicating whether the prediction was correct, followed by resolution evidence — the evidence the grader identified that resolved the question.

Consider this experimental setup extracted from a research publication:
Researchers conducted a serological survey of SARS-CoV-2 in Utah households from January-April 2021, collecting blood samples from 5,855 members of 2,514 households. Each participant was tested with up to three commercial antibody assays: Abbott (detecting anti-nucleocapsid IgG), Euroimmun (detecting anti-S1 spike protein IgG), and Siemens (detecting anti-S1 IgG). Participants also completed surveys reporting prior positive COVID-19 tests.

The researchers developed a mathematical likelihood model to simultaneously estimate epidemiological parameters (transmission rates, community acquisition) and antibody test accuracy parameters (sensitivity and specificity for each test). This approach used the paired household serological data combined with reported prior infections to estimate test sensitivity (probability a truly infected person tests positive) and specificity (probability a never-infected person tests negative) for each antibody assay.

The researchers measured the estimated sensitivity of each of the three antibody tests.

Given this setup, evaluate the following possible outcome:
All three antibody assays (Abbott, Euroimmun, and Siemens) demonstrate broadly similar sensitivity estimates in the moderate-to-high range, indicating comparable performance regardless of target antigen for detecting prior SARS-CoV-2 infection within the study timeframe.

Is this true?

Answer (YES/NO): NO